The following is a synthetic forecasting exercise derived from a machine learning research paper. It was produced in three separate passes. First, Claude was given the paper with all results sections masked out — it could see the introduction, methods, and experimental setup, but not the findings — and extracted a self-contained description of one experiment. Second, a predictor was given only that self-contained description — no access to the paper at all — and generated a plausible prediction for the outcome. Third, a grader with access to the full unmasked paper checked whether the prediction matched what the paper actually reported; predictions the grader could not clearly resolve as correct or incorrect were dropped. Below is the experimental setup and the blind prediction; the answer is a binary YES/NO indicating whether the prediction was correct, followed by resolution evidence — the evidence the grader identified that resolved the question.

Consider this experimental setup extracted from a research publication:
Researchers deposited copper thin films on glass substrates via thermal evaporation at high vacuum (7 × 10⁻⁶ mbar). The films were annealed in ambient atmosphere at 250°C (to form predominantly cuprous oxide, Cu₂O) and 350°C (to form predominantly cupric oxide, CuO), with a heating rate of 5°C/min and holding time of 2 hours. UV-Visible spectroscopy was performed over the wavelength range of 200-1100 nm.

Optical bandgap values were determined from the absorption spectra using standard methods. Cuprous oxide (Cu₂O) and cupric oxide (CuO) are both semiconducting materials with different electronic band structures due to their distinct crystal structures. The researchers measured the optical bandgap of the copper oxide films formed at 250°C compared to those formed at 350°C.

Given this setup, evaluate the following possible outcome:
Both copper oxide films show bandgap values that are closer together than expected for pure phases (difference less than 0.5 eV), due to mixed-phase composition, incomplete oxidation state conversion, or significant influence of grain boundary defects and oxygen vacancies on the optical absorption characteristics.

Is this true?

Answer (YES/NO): NO